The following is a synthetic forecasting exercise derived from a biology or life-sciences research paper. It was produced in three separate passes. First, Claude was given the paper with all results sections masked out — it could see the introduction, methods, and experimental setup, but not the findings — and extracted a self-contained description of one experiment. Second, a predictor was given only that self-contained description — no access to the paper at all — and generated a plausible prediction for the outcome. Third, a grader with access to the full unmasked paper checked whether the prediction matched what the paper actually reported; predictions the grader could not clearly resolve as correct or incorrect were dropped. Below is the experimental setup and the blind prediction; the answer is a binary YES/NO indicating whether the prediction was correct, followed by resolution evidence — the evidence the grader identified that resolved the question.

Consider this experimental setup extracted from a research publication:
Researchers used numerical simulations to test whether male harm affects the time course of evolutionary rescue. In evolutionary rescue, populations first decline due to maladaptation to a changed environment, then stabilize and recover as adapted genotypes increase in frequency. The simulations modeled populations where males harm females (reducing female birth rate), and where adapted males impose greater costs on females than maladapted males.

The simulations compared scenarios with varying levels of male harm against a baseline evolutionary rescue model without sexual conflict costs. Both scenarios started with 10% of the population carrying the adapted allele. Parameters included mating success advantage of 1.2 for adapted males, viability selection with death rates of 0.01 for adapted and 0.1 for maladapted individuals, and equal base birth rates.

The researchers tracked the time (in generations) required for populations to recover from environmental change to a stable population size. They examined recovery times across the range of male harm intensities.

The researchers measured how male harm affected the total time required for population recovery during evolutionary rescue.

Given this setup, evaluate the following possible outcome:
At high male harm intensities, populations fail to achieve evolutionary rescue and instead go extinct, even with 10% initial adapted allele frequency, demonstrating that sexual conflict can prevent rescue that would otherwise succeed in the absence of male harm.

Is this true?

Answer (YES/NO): NO